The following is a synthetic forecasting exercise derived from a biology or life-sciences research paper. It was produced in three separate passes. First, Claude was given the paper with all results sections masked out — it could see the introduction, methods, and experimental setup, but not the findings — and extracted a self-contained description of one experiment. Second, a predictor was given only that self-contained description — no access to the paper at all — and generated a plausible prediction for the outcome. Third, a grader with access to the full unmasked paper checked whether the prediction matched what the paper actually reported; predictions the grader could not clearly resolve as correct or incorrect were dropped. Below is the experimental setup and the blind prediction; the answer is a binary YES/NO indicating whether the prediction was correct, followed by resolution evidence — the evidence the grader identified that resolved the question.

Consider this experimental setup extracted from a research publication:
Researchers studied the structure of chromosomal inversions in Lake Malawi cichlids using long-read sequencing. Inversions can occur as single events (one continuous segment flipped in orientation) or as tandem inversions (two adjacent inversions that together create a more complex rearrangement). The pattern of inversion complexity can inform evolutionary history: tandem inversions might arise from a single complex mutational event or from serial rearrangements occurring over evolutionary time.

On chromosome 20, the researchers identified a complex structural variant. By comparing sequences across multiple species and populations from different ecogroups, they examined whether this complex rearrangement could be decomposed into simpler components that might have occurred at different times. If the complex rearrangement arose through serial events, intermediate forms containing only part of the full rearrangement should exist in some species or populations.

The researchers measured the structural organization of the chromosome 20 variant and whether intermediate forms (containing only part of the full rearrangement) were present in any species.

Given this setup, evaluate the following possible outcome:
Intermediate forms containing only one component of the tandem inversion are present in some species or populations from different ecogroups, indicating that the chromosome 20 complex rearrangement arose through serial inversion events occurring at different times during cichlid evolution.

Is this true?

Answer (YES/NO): YES